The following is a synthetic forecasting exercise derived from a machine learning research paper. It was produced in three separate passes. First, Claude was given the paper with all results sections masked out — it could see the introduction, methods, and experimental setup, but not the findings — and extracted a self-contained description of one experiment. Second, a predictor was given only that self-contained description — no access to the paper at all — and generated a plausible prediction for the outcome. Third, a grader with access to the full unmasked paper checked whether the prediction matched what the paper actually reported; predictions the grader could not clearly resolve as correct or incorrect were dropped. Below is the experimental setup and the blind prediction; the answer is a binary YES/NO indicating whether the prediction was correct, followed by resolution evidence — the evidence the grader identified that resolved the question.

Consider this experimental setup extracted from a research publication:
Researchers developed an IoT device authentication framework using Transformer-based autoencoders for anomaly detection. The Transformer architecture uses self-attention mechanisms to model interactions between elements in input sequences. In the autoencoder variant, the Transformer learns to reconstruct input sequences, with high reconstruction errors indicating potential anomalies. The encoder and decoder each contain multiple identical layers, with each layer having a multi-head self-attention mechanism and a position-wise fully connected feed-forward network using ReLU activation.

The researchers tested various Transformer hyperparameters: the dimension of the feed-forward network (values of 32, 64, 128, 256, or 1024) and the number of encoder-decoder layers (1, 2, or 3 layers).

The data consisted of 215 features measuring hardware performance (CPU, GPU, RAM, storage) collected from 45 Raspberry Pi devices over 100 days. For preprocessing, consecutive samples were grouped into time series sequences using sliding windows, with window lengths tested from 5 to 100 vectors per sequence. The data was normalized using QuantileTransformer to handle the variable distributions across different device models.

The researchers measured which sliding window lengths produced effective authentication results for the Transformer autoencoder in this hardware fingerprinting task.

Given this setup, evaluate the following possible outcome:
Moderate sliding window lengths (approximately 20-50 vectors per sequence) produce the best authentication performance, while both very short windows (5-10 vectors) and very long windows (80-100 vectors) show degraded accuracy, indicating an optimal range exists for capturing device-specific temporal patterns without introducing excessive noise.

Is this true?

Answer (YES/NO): NO